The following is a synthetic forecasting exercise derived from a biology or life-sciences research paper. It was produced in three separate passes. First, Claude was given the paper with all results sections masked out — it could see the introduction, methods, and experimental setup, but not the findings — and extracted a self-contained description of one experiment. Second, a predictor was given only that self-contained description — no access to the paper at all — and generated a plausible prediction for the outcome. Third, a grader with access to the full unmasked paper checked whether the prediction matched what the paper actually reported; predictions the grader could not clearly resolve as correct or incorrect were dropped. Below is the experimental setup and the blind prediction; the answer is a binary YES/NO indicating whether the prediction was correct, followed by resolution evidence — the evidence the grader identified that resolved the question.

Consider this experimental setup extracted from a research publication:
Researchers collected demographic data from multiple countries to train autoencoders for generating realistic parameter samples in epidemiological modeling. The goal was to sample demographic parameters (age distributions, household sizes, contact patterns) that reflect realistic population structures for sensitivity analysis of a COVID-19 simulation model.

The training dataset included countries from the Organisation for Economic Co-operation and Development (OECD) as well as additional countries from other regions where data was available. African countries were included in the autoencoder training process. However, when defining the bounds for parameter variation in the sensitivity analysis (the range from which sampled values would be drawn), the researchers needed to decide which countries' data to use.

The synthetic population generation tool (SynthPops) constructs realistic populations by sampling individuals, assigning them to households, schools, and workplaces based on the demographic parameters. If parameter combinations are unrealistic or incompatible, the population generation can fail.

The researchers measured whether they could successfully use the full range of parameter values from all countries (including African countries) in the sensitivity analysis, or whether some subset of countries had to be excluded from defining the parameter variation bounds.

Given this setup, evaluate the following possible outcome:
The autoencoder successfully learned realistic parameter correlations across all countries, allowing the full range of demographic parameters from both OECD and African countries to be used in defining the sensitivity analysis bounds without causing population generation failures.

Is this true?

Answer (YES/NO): NO